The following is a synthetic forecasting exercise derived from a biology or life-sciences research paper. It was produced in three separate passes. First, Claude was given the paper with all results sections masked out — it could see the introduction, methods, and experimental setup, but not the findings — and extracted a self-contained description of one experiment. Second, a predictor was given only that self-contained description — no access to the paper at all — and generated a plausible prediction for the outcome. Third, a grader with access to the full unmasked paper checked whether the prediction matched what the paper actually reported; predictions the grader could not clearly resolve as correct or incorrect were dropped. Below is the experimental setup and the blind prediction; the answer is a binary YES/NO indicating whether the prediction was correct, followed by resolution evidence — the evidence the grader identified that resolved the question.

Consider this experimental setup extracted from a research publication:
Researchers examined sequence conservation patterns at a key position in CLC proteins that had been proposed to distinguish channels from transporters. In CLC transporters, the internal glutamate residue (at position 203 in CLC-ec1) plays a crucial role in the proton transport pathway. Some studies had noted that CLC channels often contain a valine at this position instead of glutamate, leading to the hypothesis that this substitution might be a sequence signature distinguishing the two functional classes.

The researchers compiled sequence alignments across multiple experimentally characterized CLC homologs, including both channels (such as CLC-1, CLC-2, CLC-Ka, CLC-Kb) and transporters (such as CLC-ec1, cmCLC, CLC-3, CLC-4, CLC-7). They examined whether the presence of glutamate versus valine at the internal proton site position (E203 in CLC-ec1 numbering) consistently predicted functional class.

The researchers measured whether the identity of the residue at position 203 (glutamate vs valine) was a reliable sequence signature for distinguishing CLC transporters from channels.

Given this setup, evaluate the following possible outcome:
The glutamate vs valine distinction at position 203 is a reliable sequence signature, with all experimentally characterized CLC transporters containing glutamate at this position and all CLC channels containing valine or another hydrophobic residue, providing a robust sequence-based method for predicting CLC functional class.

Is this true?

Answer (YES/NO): NO